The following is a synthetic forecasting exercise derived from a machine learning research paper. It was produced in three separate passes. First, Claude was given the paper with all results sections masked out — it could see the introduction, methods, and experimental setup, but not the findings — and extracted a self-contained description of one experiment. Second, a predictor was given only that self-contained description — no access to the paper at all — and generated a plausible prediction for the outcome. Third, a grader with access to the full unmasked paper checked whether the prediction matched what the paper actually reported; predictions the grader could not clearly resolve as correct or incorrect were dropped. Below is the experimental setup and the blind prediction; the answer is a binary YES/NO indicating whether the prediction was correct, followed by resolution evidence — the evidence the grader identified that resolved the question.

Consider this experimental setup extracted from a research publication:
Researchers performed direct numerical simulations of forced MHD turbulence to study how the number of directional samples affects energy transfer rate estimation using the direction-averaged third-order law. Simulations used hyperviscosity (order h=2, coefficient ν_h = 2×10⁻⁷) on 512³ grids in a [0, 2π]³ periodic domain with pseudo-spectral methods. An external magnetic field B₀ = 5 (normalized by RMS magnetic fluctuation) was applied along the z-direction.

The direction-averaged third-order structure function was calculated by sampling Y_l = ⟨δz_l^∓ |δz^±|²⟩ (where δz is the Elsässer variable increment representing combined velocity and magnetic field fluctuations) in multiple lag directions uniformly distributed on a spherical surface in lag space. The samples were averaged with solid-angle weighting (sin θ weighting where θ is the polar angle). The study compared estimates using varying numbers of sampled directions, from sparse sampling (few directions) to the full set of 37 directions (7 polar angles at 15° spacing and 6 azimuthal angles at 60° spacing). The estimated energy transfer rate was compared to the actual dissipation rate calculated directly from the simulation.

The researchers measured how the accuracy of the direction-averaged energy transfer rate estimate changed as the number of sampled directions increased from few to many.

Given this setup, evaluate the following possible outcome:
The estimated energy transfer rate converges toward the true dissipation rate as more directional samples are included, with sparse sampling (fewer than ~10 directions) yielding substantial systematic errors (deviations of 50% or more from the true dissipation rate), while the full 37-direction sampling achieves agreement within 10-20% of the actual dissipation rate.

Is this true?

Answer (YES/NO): NO